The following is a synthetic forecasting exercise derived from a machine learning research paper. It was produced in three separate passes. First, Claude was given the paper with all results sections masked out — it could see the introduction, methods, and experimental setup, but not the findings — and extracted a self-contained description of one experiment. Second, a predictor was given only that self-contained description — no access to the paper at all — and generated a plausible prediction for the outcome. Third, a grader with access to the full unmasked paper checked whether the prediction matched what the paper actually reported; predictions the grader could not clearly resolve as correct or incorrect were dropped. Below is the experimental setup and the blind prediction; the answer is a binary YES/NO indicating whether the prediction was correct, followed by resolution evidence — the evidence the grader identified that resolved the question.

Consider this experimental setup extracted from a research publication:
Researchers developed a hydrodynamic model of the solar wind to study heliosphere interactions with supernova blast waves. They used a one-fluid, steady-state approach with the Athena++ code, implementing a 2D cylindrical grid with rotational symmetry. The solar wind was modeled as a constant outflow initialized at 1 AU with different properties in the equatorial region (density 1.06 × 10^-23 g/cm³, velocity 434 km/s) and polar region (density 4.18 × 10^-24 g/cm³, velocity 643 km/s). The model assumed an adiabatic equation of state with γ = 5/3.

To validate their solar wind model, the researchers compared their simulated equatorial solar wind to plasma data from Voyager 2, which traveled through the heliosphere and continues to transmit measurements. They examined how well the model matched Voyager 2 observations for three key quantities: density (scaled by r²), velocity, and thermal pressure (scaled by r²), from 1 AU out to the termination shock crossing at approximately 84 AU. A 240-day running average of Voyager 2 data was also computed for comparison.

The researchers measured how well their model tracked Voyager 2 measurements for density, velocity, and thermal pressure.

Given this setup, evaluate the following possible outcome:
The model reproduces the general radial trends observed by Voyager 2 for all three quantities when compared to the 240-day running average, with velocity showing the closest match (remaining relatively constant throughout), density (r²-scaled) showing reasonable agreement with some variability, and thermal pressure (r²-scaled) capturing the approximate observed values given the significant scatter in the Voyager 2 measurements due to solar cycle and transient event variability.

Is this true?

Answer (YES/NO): NO